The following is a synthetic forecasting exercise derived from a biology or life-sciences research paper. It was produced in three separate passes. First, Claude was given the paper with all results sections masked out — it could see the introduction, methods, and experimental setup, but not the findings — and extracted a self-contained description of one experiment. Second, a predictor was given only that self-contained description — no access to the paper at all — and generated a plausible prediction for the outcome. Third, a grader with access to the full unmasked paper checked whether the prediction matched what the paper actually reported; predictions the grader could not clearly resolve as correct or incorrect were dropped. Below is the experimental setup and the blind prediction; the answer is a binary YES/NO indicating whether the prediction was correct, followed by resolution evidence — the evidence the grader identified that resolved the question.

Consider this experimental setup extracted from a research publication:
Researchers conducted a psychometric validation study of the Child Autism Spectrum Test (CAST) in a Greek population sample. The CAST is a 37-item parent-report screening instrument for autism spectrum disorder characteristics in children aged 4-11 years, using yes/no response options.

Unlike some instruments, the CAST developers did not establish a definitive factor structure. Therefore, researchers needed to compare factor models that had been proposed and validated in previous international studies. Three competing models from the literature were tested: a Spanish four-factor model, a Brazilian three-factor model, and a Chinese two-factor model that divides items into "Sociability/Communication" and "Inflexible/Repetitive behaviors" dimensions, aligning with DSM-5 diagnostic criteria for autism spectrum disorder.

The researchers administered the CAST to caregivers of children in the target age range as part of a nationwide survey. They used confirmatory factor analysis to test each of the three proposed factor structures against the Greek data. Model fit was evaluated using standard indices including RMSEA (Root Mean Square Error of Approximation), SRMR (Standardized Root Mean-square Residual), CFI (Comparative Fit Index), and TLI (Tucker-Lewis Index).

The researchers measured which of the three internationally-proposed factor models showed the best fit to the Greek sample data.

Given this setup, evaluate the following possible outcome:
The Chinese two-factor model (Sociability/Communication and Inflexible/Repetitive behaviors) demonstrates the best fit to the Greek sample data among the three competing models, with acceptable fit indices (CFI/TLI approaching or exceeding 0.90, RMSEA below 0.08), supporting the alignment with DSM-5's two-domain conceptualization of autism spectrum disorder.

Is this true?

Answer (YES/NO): NO